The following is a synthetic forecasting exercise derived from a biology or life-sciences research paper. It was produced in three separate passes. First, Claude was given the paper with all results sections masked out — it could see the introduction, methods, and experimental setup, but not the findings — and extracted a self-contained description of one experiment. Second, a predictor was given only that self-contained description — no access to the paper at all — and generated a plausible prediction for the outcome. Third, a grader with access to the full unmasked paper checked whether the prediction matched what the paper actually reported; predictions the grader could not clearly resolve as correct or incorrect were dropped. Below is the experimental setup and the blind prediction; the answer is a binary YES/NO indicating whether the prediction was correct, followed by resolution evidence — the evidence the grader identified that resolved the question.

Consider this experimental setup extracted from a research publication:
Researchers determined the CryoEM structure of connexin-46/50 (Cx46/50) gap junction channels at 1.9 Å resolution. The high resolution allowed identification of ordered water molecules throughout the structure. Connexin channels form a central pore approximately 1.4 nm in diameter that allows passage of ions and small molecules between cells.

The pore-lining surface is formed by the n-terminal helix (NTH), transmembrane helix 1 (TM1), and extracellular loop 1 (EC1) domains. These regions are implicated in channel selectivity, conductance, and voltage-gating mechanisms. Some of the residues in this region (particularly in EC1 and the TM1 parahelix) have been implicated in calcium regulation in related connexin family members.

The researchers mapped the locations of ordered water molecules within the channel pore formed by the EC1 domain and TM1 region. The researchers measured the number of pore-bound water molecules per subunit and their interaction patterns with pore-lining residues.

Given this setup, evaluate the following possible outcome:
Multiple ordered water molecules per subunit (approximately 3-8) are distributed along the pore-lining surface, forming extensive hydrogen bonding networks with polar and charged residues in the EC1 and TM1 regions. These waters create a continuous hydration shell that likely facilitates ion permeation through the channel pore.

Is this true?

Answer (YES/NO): NO